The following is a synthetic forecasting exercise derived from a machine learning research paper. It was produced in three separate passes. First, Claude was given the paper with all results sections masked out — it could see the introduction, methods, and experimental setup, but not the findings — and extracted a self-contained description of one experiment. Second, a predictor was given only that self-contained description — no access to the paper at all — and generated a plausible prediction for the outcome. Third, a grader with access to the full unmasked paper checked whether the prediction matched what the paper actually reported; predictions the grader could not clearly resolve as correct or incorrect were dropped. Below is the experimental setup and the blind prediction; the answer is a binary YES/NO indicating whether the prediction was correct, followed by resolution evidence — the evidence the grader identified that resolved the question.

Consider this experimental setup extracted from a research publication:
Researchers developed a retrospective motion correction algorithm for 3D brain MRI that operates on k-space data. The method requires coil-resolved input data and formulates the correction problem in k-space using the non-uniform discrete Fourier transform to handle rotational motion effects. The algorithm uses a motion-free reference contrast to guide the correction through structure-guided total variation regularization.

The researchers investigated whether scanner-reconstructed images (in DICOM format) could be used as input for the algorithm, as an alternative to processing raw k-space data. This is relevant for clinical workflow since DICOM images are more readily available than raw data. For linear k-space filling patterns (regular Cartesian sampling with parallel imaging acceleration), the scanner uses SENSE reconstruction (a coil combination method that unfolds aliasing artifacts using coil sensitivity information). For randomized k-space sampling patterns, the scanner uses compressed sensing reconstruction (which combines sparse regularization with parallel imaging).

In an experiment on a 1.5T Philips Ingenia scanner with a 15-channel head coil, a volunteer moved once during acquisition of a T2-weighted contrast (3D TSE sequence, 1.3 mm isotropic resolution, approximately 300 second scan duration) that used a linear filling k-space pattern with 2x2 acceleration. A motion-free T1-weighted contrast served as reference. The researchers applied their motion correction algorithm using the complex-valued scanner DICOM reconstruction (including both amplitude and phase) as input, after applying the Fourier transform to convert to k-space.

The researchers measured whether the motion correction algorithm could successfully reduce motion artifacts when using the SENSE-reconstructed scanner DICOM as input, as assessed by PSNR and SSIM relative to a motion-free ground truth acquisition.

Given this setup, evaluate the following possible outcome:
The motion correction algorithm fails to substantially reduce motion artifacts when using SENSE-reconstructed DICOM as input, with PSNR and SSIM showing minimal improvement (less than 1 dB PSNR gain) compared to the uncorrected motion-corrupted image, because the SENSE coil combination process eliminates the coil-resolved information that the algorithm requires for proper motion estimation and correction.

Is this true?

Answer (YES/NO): NO